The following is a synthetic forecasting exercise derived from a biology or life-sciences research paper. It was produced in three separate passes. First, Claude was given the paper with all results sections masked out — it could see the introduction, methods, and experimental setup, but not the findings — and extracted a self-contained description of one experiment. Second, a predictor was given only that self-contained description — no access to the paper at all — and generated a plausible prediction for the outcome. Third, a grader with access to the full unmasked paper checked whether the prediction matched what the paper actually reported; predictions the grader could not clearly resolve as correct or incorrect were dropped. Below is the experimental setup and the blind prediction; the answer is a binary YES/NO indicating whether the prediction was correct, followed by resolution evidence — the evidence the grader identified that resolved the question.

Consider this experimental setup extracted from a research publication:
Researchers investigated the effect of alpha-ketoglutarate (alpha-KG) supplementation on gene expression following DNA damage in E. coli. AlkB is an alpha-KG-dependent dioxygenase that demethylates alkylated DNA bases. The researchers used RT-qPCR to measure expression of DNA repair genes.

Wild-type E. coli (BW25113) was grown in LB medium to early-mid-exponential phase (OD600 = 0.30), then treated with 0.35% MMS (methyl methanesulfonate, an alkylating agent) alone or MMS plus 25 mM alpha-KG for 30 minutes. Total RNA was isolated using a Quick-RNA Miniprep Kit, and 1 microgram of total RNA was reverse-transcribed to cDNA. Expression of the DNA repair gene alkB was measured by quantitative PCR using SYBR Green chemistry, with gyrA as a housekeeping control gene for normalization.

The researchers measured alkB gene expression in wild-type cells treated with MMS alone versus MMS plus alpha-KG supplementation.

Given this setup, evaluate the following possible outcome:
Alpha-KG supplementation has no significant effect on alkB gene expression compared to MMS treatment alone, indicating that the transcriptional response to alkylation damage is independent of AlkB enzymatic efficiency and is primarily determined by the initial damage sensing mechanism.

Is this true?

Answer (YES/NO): YES